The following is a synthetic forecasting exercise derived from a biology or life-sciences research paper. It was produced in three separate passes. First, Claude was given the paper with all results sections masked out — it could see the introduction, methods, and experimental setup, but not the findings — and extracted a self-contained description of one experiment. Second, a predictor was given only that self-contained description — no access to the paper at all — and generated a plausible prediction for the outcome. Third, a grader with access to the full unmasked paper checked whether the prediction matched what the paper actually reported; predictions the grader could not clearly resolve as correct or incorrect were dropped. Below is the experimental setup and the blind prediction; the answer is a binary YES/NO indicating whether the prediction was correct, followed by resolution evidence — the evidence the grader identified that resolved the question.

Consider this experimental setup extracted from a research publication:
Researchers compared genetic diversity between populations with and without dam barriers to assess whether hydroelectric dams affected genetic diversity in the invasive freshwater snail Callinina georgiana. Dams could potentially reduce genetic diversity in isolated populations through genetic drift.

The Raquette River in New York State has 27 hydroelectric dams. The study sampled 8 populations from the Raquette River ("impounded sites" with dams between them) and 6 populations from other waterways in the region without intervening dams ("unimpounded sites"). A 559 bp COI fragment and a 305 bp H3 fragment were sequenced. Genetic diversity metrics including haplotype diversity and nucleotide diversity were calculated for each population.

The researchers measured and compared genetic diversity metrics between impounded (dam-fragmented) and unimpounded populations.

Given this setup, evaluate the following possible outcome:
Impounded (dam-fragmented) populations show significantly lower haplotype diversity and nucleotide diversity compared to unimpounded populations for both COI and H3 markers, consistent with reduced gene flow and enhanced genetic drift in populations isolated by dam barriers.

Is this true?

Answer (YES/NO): NO